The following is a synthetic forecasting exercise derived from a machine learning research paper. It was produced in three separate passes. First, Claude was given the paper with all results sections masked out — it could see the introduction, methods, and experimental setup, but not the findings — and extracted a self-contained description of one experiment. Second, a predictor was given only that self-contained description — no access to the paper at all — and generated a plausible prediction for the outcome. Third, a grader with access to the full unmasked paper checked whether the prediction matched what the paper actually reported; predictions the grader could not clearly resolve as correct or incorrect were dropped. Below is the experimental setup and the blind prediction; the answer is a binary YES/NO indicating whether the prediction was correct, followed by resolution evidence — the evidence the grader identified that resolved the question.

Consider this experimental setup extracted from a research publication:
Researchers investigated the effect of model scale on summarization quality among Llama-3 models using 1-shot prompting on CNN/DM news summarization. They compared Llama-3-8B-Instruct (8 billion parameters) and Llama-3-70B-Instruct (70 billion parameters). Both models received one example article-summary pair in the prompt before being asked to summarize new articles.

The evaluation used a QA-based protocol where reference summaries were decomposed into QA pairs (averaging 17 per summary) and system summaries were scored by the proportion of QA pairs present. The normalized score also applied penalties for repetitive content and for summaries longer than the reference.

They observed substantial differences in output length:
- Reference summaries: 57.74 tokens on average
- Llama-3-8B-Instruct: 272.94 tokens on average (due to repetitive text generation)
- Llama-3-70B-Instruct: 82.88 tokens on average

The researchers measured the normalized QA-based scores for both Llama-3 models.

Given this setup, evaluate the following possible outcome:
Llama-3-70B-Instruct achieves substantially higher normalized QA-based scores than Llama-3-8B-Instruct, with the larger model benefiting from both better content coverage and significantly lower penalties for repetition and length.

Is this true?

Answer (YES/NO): NO